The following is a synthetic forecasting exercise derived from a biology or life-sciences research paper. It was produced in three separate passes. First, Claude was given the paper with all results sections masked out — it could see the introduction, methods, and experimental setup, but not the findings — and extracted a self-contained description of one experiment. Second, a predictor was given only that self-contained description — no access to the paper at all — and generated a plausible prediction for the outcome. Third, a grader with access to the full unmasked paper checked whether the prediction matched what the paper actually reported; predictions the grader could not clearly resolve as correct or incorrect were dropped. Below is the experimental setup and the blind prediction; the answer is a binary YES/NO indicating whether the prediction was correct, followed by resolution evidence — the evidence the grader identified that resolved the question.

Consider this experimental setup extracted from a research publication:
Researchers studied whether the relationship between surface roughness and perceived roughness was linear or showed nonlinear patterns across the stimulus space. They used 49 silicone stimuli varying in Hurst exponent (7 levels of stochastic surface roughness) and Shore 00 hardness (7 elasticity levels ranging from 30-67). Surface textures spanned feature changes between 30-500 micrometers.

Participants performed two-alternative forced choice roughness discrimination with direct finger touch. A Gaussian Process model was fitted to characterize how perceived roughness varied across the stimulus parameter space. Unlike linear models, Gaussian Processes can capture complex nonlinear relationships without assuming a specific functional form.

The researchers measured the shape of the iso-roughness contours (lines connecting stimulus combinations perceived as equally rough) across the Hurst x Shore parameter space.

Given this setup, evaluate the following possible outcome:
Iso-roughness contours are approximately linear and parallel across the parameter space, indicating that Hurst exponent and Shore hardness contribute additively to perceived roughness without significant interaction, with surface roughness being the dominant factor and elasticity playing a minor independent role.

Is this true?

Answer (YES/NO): NO